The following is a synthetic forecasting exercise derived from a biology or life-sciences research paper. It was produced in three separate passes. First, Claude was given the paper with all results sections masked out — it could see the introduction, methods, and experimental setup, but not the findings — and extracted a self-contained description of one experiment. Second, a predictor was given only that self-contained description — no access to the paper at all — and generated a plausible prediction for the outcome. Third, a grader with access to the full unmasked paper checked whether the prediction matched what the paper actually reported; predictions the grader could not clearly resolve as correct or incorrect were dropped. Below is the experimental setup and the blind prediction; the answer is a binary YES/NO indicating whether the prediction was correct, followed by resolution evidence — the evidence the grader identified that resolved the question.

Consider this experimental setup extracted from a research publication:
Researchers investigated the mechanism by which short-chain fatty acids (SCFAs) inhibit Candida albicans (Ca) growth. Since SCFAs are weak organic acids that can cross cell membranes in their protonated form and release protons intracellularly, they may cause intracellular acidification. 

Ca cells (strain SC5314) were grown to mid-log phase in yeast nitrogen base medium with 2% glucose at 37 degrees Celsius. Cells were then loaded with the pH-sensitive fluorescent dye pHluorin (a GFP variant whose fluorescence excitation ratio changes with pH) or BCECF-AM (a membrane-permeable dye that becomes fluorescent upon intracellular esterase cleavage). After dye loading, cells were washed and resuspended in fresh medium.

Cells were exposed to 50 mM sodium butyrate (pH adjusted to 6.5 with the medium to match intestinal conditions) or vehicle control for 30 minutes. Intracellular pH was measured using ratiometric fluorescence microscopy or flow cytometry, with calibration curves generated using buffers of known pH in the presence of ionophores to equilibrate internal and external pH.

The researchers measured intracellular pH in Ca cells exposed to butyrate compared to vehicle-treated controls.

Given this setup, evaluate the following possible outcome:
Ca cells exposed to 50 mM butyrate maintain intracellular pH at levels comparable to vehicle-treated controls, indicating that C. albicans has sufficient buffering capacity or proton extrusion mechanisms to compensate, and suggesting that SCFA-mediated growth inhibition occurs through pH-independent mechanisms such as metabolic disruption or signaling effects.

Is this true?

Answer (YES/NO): NO